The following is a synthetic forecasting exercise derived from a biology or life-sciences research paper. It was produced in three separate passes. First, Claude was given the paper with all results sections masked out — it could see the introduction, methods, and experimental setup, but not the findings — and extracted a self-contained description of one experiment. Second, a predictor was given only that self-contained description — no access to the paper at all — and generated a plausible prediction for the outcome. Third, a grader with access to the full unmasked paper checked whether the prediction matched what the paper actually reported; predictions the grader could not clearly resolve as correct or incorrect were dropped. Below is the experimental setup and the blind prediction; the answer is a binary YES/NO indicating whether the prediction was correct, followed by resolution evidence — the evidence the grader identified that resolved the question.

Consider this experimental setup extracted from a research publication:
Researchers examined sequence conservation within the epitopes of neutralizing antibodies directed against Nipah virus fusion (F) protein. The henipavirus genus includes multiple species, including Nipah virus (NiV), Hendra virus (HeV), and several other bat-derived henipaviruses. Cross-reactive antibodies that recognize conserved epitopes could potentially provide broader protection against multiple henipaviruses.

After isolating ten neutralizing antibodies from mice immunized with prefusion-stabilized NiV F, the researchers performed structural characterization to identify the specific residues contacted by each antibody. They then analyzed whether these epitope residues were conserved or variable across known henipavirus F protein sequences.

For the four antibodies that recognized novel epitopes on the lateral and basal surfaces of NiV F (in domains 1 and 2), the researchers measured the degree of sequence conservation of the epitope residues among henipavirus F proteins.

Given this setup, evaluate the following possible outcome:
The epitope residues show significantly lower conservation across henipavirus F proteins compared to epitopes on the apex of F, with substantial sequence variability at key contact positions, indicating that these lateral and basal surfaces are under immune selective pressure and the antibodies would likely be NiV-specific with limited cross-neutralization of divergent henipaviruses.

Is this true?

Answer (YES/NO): NO